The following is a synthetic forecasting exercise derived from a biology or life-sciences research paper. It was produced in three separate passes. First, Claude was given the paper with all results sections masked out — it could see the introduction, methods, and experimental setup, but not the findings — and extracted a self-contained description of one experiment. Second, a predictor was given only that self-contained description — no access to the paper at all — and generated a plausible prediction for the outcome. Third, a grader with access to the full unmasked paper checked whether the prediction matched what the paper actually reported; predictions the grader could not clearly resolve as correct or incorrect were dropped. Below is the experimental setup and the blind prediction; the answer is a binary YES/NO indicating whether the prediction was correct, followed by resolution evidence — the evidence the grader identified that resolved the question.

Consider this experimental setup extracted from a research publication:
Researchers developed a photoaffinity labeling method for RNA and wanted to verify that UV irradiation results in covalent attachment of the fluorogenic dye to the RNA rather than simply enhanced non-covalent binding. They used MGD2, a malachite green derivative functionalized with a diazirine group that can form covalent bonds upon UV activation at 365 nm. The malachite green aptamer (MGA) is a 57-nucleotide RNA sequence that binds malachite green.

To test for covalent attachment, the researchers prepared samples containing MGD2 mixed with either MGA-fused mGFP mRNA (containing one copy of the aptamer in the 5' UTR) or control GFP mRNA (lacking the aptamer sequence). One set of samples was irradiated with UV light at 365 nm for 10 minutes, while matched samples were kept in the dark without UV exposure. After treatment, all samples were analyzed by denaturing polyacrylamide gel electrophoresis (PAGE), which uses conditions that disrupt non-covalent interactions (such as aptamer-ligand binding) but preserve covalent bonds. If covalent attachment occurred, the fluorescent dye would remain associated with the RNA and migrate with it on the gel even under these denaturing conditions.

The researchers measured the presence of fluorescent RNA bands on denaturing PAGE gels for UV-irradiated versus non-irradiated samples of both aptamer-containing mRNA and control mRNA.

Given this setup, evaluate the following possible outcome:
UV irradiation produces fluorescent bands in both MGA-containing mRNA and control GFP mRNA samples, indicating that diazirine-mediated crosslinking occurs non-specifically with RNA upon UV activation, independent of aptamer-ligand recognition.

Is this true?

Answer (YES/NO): NO